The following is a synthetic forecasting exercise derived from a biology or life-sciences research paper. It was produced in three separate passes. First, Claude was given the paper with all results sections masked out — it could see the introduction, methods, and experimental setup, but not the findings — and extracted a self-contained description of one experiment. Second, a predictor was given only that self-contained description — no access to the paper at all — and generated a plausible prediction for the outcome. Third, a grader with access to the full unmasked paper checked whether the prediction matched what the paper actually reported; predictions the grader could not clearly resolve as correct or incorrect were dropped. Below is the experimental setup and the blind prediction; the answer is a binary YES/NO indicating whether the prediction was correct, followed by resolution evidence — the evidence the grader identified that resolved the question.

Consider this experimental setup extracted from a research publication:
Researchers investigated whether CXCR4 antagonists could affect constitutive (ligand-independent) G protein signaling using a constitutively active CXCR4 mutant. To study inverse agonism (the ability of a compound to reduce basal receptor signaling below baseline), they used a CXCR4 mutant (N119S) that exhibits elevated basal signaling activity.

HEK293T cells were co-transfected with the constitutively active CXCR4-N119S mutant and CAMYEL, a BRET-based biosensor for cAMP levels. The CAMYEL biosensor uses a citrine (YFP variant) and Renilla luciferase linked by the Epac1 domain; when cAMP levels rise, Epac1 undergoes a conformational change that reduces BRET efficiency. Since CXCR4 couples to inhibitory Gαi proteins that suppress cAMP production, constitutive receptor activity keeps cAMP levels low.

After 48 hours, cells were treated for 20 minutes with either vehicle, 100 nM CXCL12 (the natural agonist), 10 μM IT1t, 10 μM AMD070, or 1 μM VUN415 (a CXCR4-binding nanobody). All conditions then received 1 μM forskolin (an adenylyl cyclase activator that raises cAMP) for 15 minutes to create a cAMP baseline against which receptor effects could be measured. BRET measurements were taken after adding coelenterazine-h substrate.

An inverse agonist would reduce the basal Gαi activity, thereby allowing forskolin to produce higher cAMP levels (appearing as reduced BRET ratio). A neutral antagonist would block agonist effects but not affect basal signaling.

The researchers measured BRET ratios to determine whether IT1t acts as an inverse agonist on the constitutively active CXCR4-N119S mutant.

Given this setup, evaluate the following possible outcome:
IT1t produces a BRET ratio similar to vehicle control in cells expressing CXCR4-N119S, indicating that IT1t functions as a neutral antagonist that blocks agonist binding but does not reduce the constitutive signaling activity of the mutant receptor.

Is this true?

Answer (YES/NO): NO